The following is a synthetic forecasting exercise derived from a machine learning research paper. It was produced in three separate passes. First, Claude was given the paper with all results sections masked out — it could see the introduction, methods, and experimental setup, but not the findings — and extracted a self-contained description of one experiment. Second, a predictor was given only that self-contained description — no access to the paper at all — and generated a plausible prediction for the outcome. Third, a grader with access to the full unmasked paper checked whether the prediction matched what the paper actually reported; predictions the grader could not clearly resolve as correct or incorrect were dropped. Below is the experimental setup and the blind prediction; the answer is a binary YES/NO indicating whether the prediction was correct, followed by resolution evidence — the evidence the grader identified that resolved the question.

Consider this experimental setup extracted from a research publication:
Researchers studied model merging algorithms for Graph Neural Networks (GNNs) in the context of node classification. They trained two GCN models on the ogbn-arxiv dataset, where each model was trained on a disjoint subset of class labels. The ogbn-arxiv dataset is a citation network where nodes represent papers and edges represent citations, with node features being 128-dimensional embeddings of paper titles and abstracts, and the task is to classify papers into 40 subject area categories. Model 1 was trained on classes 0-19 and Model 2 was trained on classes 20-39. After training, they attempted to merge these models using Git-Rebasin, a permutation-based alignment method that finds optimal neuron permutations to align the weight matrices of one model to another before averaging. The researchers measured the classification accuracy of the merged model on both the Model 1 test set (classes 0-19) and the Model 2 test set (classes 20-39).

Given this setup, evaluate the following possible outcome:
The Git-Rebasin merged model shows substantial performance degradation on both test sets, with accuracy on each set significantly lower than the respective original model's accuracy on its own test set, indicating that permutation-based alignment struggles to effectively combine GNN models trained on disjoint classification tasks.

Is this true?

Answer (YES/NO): YES